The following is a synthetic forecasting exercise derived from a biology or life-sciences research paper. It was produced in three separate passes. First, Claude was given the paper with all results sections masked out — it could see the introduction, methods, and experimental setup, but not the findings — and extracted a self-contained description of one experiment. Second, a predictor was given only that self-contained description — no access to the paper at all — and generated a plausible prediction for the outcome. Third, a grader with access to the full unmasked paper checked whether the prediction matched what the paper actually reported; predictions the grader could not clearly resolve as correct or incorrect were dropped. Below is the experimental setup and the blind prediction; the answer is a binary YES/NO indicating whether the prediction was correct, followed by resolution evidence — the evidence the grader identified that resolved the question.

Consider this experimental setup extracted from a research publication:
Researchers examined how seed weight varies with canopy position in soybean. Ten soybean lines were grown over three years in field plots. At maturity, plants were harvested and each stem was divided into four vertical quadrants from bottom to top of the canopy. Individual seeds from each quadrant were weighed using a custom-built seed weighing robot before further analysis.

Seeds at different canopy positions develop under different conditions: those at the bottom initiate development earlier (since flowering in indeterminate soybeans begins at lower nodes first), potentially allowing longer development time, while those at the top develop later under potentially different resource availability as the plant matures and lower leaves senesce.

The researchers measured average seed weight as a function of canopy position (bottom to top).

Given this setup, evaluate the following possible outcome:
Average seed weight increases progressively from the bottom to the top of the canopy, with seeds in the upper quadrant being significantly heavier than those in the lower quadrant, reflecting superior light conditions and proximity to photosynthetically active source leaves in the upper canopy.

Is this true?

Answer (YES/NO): NO